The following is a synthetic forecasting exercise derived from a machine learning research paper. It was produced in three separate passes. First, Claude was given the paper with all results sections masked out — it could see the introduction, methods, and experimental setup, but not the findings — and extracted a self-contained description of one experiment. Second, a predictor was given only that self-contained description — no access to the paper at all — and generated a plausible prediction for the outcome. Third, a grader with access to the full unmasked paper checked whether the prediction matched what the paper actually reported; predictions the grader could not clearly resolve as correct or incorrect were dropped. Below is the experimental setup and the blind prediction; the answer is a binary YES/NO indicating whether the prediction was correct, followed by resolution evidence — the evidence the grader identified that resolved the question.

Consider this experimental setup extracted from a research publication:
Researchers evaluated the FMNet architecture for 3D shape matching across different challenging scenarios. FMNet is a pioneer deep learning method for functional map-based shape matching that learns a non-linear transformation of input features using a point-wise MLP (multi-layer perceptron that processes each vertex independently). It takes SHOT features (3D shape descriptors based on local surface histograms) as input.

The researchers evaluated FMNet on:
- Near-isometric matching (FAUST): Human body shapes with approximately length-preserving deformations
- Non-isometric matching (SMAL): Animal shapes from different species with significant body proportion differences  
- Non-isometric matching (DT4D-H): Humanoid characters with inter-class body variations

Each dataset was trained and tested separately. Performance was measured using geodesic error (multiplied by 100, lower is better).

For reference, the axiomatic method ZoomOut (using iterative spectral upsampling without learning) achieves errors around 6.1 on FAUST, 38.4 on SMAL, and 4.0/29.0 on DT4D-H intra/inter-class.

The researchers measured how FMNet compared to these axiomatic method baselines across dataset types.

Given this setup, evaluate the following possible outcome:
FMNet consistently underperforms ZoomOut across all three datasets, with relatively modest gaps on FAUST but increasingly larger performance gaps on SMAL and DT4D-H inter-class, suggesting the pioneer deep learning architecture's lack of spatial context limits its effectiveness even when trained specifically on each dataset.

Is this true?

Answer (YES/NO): NO